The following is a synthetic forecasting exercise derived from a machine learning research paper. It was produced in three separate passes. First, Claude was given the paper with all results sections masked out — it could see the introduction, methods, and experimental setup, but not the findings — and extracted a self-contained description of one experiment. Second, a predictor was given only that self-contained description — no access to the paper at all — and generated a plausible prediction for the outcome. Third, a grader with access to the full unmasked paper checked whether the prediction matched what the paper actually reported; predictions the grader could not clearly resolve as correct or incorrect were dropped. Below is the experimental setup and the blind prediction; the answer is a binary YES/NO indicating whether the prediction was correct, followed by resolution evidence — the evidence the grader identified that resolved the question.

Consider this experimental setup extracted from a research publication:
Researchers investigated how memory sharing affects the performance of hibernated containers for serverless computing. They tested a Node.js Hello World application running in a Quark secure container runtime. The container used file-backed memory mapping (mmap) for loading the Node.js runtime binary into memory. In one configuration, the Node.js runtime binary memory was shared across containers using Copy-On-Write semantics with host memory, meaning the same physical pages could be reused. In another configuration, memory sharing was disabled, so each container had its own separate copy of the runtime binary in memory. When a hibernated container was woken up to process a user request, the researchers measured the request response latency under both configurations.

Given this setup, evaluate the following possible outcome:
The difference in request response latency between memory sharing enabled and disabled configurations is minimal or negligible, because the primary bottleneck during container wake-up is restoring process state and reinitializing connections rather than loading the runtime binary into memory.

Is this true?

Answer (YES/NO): NO